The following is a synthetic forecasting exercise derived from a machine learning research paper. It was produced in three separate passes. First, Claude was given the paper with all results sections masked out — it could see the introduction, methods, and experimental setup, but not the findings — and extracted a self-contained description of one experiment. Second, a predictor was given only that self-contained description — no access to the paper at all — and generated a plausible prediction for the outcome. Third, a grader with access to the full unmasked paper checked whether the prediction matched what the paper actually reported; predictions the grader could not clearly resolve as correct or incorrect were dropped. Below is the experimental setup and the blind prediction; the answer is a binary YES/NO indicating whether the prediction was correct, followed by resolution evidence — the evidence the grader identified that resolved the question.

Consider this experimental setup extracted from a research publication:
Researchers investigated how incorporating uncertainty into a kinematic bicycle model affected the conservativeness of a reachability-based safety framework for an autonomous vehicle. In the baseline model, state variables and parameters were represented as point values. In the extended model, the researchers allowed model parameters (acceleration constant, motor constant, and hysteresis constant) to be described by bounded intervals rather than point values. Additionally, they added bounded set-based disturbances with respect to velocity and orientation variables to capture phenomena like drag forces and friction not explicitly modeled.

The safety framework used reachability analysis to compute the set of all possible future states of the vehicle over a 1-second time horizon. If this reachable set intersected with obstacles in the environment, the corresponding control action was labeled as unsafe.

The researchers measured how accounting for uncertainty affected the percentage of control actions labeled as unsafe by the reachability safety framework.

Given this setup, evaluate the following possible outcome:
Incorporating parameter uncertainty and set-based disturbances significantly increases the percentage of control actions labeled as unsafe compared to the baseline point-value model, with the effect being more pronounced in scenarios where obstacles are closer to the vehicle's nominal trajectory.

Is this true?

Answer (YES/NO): NO